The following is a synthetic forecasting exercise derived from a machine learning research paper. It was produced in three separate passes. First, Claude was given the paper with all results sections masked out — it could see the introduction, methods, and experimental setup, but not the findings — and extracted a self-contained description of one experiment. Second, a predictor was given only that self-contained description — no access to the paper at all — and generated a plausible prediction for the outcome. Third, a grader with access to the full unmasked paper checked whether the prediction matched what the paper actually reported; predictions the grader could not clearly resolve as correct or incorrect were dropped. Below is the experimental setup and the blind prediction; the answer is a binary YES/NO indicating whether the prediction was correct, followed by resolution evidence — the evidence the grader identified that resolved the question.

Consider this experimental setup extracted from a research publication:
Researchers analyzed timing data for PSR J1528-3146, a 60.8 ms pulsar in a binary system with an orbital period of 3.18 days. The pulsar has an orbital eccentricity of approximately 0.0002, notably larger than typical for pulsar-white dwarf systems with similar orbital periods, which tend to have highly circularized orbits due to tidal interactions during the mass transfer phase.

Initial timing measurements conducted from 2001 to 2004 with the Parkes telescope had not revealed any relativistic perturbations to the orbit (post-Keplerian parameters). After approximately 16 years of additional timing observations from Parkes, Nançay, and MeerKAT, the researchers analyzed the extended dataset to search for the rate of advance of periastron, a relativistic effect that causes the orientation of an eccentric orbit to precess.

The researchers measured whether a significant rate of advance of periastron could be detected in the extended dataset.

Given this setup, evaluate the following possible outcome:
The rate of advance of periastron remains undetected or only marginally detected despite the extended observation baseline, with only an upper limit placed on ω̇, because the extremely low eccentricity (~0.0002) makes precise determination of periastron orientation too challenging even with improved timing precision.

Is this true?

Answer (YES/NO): NO